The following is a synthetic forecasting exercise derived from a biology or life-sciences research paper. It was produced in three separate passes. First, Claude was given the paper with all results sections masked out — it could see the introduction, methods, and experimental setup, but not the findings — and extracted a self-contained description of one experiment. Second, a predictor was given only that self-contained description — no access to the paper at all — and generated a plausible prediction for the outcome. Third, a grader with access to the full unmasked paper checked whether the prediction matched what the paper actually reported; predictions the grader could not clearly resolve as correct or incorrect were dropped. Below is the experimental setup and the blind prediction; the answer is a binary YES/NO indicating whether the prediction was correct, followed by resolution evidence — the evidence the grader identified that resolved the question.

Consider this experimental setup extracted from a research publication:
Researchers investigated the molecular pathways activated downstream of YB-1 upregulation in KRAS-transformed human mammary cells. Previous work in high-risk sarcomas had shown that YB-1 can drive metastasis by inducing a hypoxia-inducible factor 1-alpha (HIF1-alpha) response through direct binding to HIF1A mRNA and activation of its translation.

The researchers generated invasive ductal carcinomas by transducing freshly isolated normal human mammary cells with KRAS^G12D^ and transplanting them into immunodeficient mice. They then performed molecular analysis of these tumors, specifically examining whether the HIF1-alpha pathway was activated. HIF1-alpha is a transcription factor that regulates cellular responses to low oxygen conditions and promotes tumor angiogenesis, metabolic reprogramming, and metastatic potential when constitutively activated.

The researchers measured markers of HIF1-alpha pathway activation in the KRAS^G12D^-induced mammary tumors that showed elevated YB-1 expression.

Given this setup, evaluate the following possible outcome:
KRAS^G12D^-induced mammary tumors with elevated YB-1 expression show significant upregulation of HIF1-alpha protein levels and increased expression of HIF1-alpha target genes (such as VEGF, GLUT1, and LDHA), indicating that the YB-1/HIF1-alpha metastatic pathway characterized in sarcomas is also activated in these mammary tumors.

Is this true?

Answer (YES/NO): YES